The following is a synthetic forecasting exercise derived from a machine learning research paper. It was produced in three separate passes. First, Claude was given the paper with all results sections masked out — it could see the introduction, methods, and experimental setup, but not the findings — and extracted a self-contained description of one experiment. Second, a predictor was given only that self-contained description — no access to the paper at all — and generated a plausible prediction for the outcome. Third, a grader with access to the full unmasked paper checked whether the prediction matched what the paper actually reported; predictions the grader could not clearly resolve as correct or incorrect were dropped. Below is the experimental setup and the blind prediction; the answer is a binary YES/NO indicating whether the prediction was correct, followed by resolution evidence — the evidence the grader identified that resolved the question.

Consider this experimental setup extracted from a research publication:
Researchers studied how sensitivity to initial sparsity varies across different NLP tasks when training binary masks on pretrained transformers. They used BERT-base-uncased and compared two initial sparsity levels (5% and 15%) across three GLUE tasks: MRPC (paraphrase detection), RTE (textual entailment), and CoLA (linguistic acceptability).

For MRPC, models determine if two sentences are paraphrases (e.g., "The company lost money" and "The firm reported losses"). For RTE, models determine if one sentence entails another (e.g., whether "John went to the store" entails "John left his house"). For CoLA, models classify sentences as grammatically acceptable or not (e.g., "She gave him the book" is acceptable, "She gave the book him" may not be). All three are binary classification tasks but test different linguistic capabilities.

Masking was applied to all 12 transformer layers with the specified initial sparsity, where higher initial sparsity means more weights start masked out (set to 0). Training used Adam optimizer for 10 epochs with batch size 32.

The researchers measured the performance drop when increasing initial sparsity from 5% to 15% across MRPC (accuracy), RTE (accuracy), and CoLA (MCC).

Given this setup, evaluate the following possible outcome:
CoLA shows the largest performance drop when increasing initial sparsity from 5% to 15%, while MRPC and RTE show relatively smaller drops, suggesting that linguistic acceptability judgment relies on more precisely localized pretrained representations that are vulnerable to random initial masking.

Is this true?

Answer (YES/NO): YES